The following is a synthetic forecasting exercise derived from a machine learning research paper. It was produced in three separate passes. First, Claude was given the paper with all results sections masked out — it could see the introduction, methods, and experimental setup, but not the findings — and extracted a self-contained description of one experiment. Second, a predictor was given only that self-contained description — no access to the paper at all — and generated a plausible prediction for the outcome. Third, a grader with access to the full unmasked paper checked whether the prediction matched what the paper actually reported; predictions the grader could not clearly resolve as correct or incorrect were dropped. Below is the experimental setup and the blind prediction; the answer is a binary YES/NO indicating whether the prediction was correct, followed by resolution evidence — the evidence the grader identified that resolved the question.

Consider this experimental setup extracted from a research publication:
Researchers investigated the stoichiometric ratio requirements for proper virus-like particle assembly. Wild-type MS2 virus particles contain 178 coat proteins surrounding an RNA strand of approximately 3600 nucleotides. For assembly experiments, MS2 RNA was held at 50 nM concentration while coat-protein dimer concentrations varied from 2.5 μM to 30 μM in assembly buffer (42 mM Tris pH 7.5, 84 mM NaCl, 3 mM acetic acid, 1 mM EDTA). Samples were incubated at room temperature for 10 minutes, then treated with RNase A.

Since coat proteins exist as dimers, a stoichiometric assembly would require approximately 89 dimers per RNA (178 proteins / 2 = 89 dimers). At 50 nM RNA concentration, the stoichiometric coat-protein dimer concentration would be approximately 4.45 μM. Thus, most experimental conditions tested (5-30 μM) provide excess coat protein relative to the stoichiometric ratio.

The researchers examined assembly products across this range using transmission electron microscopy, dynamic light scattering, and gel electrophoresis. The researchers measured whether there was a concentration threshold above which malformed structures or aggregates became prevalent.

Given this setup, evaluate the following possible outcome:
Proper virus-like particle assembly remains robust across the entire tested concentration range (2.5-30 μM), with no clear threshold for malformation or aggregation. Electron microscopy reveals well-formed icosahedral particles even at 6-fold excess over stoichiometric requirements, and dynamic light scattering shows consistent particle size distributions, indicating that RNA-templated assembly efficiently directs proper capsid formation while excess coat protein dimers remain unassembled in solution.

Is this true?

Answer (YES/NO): NO